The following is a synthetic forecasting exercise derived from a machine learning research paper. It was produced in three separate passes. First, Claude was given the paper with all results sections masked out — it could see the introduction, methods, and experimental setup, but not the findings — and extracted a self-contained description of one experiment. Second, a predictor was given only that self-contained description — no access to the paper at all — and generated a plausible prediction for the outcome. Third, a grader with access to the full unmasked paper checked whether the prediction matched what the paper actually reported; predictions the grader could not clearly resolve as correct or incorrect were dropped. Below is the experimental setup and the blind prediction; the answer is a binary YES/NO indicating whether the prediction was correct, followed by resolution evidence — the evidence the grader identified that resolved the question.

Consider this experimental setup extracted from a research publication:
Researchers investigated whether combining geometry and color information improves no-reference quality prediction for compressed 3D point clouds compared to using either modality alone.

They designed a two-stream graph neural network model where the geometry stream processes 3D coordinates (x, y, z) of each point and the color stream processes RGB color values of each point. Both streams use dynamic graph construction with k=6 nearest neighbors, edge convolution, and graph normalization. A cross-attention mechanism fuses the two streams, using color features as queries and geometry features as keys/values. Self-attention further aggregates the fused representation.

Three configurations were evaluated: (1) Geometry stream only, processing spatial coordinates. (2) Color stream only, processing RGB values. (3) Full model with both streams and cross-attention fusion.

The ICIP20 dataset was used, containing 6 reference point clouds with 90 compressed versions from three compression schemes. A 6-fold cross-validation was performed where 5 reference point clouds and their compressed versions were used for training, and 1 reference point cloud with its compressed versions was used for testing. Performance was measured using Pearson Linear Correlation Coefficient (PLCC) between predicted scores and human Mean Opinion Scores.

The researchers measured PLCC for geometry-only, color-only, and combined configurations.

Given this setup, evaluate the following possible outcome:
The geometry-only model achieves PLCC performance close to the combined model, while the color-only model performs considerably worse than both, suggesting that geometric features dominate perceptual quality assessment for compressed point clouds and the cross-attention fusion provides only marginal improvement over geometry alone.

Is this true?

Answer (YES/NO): NO